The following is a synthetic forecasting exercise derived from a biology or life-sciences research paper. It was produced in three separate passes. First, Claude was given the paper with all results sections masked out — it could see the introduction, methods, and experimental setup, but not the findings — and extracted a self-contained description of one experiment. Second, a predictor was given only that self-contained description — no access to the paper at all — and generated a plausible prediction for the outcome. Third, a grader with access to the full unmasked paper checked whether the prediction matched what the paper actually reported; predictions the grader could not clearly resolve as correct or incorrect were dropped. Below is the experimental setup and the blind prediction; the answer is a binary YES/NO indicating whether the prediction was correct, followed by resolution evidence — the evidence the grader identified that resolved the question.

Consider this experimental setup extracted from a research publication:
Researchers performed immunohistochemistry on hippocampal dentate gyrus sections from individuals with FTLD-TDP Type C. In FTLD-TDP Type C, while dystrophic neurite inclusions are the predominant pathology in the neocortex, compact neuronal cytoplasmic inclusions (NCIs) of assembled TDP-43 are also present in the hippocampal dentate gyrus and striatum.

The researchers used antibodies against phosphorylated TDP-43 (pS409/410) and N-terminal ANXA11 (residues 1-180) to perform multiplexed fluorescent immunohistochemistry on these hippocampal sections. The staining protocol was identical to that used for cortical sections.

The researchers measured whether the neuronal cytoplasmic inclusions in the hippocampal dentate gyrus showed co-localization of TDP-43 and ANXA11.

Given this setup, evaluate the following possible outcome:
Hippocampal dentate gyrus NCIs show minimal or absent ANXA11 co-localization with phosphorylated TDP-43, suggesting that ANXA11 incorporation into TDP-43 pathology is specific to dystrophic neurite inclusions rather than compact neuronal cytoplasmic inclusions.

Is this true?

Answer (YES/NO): NO